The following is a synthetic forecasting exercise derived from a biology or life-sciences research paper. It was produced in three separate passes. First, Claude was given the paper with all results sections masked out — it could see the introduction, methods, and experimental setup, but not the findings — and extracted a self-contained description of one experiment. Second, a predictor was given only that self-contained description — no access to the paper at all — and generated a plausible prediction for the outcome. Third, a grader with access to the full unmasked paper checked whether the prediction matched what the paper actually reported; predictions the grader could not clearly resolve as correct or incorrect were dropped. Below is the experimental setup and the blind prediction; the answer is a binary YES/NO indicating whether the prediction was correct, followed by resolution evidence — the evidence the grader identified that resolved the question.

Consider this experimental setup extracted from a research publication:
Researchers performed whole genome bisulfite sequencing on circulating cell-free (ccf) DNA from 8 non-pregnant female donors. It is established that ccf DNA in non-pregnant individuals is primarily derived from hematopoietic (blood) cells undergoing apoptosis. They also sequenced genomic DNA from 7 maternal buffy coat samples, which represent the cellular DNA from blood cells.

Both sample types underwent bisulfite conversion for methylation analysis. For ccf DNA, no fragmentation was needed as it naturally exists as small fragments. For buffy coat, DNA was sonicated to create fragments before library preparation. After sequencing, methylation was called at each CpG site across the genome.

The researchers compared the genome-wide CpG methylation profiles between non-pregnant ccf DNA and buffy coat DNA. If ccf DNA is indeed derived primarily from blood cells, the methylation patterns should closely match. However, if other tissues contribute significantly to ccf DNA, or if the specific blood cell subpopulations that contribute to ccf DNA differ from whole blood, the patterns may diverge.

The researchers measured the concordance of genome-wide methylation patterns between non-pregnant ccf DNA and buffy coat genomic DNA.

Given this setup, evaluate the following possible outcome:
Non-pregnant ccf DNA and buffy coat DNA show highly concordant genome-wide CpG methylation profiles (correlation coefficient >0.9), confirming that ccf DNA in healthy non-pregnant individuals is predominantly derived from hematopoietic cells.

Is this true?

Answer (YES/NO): YES